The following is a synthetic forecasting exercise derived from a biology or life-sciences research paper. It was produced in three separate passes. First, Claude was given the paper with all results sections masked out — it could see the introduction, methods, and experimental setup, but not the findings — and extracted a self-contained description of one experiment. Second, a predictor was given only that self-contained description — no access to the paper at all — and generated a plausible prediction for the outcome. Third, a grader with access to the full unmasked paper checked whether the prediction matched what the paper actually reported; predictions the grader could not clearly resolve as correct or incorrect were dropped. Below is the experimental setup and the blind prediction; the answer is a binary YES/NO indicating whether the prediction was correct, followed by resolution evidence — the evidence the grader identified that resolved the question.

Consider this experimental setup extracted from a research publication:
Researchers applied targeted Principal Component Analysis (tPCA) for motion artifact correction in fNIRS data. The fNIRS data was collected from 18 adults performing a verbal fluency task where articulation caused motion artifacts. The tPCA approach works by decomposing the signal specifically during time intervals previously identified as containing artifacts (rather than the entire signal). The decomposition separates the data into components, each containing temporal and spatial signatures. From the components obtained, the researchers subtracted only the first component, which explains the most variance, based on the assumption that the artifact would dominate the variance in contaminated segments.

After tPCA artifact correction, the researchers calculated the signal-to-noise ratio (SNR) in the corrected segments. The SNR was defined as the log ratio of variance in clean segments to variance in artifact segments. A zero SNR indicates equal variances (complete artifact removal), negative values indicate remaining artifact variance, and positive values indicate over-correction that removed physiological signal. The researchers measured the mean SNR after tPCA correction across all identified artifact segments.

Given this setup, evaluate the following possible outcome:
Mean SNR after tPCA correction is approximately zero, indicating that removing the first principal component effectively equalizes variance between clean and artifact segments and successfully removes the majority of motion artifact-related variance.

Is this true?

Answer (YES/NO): NO